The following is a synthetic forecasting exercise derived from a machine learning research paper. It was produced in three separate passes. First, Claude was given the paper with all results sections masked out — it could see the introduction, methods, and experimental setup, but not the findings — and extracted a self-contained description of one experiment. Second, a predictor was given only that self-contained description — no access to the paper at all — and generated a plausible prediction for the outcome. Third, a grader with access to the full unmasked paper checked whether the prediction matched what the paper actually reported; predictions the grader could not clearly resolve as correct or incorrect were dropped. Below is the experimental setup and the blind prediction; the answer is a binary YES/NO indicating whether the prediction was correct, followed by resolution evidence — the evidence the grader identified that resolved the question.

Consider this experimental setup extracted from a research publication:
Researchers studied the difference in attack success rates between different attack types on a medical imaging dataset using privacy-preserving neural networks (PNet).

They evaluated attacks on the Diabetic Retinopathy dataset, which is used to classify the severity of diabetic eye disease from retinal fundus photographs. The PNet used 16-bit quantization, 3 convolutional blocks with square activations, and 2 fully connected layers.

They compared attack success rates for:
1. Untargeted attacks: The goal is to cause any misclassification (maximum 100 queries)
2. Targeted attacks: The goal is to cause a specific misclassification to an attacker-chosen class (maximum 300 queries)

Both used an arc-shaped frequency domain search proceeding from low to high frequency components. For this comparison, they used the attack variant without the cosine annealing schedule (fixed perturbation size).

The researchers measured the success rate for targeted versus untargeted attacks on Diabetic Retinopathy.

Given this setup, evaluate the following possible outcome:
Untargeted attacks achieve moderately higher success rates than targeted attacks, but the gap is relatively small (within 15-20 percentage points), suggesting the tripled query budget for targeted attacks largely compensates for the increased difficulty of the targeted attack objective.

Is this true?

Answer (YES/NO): NO